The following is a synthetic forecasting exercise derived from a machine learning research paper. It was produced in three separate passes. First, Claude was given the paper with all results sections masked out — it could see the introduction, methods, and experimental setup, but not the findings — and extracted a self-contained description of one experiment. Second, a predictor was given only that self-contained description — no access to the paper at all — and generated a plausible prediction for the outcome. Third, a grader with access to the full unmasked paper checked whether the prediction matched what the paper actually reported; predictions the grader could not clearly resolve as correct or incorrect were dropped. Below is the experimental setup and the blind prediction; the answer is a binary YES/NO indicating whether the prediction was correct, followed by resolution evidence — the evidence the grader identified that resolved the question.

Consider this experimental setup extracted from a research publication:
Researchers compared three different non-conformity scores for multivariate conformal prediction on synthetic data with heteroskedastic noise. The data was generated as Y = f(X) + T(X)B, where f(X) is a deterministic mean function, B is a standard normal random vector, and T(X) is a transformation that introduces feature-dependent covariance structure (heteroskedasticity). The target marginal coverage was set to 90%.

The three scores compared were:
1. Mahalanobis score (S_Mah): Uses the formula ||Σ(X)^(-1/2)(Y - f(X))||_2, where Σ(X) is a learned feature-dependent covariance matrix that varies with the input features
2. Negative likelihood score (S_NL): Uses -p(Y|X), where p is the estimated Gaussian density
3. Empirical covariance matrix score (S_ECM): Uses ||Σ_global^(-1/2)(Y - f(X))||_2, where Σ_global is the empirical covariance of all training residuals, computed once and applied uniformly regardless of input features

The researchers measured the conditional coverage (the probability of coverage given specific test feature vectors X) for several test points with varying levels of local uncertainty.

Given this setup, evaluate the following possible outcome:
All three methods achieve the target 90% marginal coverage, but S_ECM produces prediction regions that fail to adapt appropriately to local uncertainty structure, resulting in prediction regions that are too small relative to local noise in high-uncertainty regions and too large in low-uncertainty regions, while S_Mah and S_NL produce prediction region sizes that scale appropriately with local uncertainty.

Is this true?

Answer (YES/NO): NO